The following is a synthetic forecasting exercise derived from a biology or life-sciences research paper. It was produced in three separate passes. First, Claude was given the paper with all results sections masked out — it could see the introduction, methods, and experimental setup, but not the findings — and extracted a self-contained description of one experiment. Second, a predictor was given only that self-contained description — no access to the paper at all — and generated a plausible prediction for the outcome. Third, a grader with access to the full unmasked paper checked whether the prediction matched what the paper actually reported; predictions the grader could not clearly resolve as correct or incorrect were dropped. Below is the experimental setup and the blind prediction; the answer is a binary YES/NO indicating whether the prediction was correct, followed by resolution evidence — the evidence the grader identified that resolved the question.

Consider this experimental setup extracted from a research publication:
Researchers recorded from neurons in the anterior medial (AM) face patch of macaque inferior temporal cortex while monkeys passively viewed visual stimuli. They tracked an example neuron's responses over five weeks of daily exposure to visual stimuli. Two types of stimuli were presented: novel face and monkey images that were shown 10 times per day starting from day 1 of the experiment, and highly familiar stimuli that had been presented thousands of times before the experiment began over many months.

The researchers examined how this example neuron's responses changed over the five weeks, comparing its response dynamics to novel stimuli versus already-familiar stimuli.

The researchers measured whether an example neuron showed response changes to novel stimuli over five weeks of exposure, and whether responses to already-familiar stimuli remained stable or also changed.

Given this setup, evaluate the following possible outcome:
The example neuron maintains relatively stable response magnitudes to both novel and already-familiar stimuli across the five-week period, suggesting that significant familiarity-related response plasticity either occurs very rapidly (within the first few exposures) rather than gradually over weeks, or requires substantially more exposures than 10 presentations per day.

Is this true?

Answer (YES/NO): NO